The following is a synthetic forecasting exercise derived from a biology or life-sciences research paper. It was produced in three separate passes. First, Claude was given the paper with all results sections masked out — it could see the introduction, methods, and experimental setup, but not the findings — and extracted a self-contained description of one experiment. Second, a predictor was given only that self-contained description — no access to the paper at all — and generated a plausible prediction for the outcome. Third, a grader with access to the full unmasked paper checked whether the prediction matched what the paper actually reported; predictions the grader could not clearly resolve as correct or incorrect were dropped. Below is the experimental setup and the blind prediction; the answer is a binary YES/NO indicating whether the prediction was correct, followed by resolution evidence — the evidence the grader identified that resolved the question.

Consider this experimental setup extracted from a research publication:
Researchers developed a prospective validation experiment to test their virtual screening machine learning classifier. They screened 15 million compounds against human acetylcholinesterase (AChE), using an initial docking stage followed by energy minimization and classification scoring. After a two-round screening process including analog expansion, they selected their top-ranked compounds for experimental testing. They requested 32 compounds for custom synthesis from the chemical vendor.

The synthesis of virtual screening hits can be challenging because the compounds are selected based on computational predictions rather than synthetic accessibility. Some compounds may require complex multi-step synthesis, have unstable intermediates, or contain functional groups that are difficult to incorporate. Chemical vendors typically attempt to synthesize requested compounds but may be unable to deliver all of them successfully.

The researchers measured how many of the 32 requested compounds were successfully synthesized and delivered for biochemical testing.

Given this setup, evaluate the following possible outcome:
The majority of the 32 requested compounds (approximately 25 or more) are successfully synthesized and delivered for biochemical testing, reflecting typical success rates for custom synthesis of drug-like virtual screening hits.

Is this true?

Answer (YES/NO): NO